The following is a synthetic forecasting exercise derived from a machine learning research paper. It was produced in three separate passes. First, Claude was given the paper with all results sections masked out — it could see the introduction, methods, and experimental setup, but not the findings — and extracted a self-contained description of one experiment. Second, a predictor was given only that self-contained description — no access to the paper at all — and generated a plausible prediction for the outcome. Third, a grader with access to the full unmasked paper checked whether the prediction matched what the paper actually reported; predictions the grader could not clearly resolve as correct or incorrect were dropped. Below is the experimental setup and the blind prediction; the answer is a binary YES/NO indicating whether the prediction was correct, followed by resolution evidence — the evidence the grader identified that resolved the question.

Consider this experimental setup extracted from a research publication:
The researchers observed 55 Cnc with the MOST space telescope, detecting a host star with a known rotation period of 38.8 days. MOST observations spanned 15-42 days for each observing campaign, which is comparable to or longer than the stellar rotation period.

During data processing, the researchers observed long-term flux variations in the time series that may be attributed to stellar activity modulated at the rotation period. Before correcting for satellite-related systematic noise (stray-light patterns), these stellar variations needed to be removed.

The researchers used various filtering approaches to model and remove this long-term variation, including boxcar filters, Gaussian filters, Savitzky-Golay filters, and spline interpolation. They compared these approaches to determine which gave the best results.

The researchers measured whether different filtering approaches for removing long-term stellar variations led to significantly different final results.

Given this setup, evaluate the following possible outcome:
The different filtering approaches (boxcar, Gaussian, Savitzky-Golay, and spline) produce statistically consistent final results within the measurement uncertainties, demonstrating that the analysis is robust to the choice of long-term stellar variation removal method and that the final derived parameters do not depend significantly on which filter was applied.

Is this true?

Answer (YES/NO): YES